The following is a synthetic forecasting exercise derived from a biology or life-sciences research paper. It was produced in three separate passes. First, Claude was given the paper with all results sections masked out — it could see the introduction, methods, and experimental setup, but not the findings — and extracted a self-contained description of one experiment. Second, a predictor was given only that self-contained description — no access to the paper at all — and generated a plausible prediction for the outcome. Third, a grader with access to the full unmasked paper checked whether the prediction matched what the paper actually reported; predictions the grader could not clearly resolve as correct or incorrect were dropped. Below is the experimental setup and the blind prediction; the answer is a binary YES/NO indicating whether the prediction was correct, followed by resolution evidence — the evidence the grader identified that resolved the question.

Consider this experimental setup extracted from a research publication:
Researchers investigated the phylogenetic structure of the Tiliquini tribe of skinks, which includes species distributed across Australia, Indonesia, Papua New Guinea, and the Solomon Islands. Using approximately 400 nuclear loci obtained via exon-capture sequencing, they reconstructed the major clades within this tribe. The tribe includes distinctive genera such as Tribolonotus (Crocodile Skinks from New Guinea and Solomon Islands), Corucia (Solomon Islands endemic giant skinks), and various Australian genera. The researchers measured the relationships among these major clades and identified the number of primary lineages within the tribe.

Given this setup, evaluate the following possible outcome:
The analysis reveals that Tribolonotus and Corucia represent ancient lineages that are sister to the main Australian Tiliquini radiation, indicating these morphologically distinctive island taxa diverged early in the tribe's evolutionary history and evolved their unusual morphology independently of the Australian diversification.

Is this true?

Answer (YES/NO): YES